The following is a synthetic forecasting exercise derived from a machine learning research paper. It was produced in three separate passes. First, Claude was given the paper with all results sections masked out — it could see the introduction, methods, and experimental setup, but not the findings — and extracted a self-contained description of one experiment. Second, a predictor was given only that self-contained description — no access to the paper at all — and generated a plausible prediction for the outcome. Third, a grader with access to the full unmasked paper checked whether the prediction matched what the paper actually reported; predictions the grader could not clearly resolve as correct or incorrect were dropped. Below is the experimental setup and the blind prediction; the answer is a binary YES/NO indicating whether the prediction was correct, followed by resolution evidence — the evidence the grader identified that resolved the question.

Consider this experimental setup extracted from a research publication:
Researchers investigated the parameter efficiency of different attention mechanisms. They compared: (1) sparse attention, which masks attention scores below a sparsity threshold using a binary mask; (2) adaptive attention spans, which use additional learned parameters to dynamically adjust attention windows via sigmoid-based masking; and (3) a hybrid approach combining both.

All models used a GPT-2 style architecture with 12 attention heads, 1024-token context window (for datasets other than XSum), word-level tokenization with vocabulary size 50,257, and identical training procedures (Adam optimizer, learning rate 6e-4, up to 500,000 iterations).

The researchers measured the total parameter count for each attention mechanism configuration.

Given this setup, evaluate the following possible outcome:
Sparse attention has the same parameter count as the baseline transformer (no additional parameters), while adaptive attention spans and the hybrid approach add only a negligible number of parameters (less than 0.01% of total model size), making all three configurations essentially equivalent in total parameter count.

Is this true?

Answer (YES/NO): NO